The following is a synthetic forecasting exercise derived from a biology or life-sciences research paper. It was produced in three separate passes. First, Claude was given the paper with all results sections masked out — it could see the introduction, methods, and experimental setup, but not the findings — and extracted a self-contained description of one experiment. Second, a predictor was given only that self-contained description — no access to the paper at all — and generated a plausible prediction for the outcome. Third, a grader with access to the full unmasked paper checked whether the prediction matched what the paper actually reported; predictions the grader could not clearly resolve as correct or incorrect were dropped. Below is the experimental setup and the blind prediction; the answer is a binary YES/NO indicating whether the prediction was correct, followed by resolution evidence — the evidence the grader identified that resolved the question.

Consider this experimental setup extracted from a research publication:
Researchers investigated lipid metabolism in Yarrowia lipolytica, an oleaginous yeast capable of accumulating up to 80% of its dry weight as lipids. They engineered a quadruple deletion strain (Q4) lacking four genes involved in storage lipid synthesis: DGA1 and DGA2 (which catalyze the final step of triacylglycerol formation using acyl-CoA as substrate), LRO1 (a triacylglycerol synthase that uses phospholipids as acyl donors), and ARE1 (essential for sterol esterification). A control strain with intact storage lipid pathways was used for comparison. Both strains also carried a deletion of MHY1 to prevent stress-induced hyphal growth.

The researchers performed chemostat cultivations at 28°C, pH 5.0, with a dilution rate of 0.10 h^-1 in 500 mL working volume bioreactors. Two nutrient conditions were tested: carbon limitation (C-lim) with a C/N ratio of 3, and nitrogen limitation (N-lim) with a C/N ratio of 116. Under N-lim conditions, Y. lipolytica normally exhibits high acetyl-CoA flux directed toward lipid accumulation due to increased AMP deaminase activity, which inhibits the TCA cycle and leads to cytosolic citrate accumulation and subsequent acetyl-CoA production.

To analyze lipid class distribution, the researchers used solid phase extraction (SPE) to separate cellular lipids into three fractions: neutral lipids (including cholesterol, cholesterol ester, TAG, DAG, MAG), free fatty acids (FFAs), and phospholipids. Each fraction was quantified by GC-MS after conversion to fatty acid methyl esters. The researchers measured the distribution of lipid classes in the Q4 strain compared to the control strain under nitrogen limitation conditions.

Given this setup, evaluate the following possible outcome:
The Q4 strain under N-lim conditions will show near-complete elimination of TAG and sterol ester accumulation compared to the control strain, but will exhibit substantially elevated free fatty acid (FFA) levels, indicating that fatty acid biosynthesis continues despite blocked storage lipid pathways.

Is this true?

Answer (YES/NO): YES